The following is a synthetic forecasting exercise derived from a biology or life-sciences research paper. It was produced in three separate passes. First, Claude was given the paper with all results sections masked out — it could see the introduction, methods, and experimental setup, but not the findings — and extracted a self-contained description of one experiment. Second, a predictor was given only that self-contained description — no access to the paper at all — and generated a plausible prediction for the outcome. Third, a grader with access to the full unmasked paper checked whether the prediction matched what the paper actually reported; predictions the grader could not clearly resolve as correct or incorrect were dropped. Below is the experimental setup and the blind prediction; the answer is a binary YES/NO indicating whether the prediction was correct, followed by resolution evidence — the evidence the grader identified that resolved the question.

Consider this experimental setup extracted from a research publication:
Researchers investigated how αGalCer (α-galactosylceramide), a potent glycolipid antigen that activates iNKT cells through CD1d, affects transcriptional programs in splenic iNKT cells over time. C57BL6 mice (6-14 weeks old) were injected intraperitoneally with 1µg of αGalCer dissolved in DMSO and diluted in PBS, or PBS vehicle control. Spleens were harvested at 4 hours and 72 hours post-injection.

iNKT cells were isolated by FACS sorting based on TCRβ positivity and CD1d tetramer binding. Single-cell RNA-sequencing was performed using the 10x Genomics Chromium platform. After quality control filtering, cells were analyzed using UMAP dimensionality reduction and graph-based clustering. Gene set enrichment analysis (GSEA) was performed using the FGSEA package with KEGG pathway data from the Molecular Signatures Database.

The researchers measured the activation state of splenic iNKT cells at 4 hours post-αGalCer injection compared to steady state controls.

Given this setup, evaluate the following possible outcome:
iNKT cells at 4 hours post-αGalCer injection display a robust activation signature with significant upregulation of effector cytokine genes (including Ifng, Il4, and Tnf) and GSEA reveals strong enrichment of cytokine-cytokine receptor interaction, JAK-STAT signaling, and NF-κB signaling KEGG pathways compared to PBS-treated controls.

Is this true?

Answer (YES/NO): NO